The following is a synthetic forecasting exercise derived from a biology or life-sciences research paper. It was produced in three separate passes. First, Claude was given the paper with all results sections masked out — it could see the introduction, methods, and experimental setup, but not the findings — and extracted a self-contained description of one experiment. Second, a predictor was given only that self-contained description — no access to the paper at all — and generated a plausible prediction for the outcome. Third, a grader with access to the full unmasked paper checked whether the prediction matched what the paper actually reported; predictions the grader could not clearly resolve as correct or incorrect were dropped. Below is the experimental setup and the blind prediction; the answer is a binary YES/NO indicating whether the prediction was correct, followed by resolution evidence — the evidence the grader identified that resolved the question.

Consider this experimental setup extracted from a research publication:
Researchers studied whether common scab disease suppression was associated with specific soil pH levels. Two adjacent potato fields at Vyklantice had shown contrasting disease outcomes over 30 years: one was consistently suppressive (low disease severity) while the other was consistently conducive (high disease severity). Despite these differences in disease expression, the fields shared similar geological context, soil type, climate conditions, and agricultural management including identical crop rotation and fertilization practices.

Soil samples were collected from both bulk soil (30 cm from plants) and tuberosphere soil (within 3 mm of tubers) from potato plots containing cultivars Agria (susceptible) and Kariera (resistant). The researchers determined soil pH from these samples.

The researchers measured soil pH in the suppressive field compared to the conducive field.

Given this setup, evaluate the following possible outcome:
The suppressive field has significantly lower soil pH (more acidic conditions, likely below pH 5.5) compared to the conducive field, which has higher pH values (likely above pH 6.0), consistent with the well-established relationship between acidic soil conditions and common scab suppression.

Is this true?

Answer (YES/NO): NO